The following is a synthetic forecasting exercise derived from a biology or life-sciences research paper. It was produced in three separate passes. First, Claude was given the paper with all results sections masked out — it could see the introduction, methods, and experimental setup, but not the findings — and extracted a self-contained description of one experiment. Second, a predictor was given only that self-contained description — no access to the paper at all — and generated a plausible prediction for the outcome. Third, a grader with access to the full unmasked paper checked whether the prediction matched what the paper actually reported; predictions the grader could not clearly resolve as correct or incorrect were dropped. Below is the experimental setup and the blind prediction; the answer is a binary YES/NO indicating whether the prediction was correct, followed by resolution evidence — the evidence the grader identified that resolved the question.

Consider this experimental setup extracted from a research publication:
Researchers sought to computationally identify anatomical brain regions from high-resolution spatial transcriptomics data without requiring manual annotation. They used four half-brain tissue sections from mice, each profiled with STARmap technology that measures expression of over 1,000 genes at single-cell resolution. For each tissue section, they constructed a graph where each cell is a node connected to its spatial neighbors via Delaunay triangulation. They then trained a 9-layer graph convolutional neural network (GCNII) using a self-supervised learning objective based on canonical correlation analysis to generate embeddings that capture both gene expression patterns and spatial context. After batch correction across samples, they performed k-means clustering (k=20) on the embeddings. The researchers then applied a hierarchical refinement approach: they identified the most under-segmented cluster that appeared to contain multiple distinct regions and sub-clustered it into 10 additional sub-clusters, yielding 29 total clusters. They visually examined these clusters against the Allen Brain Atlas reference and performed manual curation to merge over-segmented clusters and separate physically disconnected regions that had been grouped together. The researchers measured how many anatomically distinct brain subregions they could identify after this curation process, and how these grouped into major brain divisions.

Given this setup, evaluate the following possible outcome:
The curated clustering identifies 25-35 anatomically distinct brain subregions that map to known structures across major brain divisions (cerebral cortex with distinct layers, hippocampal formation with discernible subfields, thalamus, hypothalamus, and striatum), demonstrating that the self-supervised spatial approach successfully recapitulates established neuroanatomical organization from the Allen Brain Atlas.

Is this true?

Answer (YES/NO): NO